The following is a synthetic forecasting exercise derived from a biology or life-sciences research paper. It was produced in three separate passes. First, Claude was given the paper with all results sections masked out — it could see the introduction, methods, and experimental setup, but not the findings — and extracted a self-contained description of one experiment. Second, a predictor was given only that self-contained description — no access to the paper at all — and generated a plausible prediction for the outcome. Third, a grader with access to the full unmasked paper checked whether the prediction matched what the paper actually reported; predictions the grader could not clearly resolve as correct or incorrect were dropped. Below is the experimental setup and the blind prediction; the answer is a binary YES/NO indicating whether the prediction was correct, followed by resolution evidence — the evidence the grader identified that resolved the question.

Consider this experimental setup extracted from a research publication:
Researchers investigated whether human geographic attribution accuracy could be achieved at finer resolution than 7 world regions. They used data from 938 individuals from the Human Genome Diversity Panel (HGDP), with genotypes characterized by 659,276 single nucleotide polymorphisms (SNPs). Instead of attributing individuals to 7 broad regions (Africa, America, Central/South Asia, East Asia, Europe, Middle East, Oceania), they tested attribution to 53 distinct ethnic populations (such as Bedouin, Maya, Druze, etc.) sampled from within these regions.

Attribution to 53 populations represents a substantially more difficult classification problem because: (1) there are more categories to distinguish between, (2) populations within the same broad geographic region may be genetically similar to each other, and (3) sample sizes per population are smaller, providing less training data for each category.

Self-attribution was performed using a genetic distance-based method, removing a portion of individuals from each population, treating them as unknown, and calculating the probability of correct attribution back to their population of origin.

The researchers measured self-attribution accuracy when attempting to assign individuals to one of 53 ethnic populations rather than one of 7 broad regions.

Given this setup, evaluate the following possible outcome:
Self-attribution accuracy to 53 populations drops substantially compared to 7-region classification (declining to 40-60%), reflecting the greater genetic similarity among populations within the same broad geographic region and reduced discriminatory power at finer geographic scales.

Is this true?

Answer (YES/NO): NO